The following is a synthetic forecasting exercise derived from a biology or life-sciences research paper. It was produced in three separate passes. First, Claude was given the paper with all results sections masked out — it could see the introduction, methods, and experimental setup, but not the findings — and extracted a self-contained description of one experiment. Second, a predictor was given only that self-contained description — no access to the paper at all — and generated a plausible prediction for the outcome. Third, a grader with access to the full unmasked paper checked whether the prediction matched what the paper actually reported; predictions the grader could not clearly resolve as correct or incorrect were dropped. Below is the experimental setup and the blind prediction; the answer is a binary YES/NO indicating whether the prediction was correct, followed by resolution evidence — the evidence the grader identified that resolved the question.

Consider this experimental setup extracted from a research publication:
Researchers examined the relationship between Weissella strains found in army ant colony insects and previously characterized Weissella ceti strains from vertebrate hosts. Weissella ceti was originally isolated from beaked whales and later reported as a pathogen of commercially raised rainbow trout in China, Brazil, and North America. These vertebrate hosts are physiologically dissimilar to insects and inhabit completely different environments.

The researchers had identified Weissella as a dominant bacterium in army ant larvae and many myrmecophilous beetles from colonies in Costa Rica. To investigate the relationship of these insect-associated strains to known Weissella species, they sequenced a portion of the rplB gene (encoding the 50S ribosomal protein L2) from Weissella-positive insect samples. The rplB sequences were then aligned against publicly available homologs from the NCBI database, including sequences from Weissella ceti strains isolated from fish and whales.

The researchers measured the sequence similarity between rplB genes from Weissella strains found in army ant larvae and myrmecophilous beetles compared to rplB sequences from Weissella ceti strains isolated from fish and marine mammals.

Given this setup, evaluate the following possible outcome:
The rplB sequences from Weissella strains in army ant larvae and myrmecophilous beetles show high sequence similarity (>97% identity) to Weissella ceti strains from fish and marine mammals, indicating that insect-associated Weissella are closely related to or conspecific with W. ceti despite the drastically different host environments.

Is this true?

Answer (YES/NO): NO